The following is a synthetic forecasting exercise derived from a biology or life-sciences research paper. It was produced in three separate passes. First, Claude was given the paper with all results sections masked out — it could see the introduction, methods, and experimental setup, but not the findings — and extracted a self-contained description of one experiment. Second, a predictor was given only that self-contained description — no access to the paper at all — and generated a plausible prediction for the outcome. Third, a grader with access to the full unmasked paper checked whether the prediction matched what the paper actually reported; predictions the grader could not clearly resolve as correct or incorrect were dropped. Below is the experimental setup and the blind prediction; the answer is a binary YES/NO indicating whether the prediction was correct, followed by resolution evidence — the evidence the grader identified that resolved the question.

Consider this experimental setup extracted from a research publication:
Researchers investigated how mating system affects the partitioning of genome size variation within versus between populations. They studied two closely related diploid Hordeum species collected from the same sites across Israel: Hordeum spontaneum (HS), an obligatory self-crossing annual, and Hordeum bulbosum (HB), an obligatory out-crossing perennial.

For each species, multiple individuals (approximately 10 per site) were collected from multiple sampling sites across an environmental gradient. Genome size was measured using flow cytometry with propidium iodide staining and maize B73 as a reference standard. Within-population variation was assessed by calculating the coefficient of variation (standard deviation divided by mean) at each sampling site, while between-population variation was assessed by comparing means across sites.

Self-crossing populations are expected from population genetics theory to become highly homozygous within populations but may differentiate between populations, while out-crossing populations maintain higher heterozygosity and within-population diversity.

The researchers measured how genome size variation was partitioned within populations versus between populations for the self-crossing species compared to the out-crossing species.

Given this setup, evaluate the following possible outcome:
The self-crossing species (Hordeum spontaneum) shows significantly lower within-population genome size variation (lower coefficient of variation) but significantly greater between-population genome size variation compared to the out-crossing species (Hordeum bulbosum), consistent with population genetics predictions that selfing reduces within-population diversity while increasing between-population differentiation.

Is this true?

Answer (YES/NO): NO